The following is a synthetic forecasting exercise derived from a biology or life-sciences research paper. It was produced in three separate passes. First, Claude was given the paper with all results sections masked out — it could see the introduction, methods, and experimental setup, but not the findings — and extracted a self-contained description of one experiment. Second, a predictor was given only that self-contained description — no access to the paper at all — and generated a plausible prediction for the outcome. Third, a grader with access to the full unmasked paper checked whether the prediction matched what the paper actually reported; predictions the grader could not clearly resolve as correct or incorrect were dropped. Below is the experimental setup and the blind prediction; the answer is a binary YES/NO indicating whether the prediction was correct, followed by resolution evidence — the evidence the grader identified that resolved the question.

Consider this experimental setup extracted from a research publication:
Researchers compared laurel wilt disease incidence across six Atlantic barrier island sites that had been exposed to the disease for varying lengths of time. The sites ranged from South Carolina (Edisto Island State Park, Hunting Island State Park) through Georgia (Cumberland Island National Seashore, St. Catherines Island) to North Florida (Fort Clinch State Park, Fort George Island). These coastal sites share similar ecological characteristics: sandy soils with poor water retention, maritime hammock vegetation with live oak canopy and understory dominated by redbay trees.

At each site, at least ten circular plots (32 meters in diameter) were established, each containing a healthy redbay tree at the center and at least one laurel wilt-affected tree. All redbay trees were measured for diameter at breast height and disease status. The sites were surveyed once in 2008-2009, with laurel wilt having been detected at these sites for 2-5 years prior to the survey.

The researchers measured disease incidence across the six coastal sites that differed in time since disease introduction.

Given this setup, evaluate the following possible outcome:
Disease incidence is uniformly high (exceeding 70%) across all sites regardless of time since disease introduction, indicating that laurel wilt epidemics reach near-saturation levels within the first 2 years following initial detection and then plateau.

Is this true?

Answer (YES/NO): NO